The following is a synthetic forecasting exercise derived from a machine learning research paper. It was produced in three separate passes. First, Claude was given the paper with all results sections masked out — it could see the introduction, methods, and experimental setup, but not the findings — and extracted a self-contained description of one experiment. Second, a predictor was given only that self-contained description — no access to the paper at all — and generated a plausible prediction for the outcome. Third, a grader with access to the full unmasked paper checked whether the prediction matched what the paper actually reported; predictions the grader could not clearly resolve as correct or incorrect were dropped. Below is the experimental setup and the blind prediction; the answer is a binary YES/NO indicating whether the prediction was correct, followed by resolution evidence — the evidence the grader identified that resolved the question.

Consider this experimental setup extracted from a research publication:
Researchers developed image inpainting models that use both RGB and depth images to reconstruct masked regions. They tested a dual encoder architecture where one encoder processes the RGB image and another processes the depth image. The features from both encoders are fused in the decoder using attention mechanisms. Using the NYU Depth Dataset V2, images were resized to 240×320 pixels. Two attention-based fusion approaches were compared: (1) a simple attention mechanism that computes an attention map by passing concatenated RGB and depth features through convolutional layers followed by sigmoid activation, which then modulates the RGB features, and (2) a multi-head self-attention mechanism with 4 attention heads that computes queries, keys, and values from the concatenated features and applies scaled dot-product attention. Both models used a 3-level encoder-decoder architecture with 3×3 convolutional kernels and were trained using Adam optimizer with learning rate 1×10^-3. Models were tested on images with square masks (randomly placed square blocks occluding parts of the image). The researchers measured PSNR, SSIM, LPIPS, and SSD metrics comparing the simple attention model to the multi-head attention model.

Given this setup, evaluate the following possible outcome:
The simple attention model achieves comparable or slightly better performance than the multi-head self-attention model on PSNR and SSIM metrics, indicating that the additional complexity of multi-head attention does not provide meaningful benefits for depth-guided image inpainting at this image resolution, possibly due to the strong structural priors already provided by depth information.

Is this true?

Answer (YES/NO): NO